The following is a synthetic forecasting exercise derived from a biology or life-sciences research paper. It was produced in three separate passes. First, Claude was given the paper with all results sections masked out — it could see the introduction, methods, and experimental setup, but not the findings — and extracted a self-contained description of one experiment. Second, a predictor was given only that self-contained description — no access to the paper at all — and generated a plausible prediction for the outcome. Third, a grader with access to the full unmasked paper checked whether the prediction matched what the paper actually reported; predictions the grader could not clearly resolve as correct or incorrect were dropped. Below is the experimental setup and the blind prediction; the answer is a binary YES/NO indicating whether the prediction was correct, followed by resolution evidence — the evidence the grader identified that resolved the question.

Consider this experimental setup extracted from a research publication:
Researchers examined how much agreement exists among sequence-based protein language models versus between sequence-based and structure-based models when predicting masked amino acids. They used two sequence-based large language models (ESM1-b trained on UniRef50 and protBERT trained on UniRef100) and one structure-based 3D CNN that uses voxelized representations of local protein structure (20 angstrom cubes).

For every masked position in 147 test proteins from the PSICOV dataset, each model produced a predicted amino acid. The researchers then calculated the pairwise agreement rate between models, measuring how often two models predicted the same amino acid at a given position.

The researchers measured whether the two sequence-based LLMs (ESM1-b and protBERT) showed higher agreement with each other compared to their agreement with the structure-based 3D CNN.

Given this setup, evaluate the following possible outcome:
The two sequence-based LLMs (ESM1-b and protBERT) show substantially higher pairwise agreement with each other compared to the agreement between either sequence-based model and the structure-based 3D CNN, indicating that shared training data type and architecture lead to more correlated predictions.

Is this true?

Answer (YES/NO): YES